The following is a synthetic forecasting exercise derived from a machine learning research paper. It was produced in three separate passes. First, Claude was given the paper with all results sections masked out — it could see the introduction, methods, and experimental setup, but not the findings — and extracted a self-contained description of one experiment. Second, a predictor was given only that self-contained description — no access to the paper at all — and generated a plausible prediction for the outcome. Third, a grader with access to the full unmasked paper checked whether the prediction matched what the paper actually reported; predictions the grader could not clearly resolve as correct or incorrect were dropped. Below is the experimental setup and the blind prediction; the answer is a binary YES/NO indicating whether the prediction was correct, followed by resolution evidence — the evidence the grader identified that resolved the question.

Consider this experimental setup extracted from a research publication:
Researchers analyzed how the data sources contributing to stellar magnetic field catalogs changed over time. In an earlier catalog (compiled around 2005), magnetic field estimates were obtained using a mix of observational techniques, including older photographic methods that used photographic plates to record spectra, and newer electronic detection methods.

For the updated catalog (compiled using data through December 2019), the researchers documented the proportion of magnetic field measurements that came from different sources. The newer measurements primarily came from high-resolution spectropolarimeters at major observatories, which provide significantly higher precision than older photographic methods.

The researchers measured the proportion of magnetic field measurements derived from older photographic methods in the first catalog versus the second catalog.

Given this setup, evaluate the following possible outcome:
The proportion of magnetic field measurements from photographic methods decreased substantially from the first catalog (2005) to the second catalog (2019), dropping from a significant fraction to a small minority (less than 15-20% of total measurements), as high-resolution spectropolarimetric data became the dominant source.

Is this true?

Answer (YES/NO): YES